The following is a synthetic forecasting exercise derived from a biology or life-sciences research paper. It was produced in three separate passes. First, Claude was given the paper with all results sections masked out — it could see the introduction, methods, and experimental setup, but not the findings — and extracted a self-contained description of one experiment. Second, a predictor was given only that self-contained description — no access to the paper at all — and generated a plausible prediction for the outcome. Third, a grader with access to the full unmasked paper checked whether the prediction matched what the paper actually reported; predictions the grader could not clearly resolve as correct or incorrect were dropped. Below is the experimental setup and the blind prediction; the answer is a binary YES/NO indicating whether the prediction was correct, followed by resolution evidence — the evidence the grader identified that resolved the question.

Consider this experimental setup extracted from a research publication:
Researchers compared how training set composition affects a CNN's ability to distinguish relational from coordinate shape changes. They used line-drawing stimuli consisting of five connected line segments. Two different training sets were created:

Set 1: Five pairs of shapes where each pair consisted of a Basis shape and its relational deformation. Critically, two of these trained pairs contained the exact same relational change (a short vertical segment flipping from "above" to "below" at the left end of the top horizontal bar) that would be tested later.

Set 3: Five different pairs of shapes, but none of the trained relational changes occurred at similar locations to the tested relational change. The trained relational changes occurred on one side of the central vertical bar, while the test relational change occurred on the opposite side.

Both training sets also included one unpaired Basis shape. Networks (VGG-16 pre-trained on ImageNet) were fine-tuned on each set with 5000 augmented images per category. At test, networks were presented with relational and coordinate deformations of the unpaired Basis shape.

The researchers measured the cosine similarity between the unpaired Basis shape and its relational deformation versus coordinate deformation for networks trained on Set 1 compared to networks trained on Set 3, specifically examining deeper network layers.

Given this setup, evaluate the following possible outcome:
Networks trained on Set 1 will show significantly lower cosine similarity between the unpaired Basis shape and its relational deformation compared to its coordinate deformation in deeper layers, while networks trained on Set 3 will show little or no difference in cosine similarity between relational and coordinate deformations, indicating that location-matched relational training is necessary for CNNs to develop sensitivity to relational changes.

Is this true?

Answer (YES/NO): YES